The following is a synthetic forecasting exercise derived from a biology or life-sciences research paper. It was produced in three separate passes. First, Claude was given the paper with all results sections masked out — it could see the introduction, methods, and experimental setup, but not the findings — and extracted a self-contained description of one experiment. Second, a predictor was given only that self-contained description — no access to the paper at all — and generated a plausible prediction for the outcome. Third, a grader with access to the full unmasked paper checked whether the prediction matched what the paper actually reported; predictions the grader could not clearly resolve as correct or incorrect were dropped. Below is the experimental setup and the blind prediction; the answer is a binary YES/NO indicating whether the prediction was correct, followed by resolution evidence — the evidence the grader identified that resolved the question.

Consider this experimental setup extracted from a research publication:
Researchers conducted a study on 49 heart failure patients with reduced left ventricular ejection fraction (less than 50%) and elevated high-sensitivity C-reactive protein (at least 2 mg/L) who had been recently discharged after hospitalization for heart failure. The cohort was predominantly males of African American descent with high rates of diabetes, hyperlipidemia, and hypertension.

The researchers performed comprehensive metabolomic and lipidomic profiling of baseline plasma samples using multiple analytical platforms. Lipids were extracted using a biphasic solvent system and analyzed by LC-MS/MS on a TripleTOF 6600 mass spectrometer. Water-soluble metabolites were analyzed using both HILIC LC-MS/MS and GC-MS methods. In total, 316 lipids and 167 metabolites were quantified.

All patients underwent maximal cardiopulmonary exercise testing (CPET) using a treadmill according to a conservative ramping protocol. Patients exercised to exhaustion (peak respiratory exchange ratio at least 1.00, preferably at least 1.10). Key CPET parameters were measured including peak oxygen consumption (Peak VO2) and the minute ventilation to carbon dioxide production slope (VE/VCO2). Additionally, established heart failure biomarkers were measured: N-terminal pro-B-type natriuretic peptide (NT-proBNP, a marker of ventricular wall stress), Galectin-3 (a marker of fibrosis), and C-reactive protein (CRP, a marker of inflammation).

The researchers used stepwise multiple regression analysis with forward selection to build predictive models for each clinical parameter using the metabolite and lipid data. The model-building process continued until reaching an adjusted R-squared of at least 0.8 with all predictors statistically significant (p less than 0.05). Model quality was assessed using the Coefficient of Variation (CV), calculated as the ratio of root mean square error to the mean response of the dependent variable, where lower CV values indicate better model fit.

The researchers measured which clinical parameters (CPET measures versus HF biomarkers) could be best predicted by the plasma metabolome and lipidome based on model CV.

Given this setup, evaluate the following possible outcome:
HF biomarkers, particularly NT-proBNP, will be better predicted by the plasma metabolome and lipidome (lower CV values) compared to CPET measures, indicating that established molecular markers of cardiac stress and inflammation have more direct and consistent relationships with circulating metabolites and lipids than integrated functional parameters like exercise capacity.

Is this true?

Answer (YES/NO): NO